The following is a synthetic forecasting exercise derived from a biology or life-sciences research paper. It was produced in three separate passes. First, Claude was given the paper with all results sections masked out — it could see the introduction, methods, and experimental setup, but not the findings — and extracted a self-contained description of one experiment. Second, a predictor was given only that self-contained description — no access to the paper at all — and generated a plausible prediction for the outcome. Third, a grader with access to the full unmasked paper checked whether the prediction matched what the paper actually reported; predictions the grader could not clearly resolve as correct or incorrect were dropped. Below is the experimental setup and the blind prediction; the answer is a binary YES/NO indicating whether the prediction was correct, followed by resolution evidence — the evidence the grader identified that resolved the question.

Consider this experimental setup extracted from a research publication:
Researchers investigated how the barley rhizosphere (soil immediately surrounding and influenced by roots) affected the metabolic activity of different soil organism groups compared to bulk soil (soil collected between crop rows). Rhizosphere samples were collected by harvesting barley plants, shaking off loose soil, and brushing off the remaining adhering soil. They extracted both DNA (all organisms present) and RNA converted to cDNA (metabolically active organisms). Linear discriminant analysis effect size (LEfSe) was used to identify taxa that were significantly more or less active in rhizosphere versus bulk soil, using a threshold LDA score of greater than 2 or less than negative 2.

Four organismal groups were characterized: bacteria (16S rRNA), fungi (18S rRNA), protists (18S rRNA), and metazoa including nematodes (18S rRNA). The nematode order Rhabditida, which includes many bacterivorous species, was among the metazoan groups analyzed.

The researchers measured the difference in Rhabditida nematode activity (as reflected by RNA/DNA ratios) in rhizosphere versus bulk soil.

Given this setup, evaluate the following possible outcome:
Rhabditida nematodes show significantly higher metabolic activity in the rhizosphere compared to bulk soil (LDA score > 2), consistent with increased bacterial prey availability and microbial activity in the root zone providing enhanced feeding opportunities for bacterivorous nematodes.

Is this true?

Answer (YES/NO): YES